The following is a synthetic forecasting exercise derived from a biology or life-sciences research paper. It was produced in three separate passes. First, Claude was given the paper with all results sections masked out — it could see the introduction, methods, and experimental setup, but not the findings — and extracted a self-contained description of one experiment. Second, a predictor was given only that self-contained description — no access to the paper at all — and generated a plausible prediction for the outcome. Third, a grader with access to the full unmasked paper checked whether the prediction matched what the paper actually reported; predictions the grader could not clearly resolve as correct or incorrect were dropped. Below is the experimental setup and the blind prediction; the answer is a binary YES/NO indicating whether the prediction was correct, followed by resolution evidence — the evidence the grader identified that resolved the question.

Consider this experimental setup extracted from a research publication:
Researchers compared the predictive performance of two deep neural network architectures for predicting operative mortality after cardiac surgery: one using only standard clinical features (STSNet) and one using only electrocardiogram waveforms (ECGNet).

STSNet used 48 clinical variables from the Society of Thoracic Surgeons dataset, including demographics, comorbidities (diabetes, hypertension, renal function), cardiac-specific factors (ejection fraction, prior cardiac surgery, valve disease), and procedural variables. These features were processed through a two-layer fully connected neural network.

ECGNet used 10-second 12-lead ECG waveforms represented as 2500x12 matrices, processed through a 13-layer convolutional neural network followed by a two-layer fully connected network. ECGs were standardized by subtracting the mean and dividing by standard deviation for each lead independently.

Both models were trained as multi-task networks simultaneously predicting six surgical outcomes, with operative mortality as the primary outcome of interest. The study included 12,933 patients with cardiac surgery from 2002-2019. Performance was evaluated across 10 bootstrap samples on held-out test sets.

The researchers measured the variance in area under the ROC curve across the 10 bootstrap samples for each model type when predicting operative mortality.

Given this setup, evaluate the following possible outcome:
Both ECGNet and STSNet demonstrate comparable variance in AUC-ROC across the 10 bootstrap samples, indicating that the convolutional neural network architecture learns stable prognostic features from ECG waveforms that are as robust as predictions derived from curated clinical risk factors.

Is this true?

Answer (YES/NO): NO